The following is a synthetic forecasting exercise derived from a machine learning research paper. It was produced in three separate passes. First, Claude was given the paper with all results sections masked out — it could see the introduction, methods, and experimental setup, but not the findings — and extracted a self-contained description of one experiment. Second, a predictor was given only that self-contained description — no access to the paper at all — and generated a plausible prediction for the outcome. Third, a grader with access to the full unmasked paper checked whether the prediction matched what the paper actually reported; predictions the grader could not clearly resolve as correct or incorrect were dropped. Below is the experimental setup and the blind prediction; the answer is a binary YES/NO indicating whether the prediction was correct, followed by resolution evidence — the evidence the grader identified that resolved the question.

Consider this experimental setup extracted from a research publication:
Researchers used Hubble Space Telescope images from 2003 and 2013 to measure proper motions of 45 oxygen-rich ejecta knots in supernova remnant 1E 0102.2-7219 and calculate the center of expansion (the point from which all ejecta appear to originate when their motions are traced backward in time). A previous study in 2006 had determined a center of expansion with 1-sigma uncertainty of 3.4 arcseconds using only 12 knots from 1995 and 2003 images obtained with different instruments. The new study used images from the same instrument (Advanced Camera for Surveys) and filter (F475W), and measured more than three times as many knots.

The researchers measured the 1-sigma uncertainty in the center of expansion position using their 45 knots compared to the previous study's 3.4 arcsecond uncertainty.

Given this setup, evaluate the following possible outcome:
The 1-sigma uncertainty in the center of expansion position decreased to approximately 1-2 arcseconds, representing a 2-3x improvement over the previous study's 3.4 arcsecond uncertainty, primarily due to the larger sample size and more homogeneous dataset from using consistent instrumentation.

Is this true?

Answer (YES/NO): NO